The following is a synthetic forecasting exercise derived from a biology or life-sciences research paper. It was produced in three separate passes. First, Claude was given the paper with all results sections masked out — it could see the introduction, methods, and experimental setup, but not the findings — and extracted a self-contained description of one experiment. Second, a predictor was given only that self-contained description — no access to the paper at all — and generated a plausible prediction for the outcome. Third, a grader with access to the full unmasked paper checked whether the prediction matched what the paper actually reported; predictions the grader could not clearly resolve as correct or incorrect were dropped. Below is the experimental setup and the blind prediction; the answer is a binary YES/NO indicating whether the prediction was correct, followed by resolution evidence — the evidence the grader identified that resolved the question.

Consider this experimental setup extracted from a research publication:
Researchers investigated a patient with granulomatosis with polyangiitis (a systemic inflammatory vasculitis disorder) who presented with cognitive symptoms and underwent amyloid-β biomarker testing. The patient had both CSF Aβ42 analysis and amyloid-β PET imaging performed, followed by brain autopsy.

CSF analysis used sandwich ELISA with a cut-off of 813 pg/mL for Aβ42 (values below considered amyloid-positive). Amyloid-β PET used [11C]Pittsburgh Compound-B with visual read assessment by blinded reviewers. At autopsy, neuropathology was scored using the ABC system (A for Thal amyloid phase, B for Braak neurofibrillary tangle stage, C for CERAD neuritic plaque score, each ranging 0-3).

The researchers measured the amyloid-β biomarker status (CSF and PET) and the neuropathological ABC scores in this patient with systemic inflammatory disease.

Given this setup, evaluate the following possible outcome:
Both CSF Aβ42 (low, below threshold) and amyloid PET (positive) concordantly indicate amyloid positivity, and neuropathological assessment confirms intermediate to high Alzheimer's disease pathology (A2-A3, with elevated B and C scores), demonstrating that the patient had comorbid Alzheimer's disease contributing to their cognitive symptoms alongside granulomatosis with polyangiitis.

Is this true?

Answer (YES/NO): NO